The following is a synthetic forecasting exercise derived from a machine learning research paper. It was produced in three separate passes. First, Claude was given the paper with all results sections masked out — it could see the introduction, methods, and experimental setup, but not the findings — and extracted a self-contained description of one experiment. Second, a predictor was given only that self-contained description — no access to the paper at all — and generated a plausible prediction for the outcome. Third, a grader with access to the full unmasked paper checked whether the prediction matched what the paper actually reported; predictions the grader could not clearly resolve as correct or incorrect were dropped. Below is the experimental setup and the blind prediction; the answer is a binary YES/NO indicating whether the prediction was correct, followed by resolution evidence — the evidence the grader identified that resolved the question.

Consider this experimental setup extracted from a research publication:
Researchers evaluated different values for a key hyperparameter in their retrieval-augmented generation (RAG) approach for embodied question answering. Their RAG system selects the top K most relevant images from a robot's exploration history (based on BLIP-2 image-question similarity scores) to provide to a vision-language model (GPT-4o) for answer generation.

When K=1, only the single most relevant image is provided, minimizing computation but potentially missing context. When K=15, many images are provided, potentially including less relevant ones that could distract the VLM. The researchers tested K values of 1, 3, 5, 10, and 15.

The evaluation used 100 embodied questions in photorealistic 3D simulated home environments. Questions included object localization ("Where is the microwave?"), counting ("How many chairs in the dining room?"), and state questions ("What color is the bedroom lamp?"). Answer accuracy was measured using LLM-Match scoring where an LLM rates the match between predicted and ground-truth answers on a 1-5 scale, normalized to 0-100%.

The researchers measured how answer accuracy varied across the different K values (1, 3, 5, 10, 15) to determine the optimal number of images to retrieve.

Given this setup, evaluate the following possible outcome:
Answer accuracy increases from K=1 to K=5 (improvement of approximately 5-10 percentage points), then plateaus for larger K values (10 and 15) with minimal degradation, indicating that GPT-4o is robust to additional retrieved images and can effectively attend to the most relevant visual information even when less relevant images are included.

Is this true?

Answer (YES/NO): NO